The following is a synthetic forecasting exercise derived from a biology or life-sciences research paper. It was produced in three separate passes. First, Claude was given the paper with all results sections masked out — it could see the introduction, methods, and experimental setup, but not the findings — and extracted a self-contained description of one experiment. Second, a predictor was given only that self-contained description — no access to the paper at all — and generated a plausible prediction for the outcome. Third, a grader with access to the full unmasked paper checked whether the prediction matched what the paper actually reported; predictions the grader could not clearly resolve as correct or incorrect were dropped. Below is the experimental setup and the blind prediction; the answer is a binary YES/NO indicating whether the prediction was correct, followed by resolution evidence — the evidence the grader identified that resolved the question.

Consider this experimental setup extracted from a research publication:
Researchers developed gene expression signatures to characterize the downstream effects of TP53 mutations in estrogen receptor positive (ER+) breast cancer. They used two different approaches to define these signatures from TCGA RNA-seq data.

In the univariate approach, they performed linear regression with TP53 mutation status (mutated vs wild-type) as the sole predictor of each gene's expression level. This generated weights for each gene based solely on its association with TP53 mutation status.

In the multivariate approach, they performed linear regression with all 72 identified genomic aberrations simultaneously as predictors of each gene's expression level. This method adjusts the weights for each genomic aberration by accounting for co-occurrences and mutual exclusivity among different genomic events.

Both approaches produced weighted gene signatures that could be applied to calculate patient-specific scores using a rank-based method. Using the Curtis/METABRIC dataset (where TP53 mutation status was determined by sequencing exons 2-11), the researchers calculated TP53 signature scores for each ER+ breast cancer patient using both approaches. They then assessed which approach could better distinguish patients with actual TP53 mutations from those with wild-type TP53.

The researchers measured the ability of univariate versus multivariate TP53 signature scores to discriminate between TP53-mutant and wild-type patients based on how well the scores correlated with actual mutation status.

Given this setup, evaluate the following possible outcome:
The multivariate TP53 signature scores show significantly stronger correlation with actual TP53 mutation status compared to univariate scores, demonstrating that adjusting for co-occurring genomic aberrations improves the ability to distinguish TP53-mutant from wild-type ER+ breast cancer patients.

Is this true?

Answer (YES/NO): NO